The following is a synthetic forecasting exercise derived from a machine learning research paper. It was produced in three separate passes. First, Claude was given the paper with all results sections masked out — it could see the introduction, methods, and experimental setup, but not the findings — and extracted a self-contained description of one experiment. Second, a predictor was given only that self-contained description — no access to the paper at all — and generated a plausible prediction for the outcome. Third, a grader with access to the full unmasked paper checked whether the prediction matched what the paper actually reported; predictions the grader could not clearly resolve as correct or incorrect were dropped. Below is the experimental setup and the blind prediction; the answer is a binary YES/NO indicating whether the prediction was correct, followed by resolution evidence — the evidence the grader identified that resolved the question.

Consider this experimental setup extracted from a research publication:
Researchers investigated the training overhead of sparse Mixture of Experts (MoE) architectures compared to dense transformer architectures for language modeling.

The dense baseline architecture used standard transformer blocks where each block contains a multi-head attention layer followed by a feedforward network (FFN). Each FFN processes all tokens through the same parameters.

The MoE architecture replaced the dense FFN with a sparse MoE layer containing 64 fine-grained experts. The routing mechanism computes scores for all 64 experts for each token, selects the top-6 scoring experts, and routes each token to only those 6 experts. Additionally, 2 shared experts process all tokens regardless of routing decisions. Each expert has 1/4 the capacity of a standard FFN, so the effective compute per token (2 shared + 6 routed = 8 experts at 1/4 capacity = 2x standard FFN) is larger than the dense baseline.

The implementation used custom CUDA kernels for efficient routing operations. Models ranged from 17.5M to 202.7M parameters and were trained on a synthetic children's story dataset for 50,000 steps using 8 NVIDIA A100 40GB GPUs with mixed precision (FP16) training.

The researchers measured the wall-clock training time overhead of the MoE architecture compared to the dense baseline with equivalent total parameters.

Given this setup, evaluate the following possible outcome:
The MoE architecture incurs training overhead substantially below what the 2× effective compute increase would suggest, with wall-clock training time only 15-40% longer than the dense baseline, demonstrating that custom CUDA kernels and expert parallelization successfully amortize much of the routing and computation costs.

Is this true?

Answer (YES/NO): YES